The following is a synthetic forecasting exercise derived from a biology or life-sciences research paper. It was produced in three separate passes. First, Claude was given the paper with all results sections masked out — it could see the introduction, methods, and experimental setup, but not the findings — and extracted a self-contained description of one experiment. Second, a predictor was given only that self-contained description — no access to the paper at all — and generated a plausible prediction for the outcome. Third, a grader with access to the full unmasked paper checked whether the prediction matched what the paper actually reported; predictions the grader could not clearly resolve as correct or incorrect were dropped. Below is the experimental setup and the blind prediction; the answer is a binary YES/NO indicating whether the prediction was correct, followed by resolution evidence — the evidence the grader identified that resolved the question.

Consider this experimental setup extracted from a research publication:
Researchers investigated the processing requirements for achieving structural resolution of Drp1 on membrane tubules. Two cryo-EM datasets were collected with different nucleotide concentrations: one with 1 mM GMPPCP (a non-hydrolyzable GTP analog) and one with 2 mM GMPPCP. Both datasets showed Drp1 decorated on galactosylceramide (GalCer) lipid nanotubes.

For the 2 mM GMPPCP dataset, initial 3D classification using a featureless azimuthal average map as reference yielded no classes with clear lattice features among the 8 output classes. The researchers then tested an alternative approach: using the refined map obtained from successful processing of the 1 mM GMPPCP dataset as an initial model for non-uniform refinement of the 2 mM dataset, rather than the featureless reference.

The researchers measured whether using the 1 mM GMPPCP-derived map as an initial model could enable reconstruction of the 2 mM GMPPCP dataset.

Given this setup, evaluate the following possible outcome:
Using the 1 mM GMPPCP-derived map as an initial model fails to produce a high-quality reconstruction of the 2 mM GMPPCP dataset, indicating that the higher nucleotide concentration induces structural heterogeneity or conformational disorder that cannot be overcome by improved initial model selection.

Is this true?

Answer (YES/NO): NO